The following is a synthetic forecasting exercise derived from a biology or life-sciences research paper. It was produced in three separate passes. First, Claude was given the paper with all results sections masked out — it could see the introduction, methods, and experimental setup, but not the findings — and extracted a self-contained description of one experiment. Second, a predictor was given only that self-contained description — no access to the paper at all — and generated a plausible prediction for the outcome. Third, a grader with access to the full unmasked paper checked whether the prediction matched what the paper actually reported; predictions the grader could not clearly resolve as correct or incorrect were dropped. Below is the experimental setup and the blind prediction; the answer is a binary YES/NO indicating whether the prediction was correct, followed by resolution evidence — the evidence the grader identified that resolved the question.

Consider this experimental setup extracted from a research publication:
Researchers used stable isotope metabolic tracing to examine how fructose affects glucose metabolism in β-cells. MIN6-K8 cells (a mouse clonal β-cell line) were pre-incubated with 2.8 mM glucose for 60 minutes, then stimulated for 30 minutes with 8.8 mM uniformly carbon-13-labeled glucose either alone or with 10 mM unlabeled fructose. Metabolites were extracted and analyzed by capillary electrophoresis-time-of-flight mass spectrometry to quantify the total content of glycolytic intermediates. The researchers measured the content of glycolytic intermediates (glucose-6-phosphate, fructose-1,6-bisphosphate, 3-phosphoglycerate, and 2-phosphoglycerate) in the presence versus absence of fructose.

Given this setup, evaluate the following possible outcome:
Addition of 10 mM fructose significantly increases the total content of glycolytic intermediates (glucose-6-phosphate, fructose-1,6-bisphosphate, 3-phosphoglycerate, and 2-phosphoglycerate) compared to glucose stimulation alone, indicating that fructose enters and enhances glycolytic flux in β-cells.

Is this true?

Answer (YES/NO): NO